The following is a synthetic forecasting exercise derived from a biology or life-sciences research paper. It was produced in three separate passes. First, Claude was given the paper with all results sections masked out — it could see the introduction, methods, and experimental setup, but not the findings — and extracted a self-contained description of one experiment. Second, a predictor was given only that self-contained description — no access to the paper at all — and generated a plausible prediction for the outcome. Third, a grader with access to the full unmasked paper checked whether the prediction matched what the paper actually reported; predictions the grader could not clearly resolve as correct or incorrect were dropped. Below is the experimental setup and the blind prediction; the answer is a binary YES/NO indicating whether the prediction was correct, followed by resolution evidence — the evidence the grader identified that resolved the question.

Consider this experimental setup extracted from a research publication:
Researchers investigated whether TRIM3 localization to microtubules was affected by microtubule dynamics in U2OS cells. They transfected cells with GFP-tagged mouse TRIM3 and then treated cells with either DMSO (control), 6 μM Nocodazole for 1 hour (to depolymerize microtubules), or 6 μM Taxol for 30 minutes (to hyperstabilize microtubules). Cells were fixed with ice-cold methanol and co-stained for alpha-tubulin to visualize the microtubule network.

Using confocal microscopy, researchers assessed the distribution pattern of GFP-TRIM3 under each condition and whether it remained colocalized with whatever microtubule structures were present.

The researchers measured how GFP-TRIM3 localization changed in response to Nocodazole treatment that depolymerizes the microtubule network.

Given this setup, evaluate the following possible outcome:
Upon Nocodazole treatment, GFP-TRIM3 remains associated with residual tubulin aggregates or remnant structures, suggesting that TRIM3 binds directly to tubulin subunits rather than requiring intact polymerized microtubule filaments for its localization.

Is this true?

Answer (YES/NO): NO